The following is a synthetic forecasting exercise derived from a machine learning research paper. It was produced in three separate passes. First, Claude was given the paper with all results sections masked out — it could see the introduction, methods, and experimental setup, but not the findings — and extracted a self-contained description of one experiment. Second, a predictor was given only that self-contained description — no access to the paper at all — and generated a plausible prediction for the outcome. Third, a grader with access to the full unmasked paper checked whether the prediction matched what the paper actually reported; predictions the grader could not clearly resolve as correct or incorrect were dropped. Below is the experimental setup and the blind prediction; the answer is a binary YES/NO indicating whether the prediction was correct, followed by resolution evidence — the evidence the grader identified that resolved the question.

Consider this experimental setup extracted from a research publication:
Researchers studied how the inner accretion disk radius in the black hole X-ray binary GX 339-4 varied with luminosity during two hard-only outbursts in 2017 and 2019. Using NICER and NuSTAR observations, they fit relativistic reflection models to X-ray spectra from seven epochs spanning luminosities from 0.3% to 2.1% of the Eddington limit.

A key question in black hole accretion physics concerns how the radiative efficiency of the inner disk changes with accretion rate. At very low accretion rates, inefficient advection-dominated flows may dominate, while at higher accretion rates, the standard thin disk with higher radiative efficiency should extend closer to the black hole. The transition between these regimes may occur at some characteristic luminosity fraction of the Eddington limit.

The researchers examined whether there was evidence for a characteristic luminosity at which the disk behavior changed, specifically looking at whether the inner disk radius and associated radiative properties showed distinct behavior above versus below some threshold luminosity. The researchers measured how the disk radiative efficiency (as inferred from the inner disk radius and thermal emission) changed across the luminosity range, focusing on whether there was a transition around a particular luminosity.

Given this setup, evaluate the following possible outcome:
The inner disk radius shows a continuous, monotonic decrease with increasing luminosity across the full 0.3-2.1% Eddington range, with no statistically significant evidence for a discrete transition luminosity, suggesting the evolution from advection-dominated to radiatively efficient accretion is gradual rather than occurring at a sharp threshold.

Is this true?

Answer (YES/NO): NO